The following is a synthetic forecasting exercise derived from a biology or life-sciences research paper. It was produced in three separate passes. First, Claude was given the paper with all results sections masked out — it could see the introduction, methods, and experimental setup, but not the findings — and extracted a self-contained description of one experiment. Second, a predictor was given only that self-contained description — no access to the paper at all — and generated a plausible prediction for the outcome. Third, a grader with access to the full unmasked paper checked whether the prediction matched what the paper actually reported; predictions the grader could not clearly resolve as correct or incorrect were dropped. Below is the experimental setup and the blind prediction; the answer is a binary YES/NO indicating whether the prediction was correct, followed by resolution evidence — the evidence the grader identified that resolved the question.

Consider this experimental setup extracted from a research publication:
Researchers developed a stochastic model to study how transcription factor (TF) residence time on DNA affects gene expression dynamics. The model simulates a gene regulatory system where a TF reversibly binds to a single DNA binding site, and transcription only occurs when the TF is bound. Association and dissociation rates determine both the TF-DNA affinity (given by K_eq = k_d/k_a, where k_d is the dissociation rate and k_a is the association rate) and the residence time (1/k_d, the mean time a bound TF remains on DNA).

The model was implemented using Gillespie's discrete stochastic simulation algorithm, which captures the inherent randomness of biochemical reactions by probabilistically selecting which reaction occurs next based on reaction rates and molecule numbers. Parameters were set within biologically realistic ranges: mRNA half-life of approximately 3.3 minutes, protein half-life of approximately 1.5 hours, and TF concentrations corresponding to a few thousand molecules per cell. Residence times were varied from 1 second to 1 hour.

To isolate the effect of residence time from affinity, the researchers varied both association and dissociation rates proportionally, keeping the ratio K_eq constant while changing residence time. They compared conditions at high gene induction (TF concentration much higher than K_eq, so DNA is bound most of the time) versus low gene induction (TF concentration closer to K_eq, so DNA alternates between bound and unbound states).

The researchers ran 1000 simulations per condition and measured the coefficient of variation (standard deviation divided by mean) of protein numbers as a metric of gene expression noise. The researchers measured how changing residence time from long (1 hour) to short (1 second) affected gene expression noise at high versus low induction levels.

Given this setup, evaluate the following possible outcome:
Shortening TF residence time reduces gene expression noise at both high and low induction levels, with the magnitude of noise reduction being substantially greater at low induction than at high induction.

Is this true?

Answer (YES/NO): NO